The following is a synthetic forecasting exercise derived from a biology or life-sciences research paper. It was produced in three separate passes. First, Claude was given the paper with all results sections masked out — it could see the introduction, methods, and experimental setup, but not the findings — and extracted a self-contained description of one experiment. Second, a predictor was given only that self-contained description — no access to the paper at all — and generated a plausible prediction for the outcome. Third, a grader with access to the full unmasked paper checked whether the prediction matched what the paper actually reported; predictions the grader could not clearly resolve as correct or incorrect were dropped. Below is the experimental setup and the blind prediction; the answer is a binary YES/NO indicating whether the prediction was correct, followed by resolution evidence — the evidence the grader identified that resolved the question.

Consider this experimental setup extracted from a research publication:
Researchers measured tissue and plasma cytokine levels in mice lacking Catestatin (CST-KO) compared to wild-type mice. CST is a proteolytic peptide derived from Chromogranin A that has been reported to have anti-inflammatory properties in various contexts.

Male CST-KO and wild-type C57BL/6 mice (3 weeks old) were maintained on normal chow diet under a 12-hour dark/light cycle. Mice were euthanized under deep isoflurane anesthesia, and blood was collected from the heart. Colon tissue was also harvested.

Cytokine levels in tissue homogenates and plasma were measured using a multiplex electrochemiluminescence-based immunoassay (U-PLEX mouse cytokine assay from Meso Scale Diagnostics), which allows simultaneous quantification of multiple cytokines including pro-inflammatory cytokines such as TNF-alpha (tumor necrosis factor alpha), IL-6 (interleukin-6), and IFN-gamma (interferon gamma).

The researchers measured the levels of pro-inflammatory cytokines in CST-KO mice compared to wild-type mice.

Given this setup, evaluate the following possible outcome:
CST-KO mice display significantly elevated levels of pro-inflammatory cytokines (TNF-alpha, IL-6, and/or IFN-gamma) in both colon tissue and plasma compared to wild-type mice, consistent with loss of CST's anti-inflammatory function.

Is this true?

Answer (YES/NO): NO